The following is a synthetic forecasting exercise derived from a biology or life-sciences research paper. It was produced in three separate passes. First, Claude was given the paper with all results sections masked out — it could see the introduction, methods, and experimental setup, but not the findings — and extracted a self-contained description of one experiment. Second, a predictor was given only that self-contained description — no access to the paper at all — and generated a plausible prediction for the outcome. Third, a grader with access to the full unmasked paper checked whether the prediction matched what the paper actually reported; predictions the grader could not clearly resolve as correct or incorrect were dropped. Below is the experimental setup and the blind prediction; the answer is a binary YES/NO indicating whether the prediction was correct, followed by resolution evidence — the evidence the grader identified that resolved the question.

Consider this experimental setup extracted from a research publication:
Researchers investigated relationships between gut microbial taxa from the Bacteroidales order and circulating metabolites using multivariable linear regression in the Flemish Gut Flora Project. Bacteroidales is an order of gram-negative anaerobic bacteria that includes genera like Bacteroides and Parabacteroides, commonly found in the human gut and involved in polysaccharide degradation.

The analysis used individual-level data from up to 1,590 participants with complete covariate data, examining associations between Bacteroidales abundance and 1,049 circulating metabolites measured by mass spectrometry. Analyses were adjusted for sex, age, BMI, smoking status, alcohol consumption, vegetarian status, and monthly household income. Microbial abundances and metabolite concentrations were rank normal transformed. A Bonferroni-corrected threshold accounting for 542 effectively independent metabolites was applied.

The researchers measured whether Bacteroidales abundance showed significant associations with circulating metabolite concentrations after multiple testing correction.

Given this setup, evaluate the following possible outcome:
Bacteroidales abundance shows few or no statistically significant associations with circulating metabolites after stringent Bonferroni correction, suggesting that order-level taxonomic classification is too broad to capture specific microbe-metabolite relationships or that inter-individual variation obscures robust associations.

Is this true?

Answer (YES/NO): NO